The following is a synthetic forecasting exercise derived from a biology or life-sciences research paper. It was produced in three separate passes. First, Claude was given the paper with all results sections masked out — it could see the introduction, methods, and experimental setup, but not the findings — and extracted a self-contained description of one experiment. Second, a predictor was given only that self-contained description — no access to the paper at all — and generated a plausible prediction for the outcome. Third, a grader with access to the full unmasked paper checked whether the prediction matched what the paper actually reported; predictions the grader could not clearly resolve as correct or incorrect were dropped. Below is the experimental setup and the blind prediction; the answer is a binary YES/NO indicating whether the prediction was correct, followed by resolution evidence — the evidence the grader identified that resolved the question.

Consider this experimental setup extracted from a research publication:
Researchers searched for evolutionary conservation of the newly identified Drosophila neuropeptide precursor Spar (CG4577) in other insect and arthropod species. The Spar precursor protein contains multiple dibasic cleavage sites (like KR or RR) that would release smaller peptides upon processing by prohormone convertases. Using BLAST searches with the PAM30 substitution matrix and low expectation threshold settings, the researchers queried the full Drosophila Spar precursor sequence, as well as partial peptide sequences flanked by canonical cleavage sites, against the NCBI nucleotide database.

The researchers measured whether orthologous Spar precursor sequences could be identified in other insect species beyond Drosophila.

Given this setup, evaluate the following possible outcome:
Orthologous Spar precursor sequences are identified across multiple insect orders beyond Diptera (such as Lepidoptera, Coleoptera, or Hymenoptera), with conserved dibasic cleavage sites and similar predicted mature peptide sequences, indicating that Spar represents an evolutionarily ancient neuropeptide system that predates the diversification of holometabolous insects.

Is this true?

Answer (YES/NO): NO